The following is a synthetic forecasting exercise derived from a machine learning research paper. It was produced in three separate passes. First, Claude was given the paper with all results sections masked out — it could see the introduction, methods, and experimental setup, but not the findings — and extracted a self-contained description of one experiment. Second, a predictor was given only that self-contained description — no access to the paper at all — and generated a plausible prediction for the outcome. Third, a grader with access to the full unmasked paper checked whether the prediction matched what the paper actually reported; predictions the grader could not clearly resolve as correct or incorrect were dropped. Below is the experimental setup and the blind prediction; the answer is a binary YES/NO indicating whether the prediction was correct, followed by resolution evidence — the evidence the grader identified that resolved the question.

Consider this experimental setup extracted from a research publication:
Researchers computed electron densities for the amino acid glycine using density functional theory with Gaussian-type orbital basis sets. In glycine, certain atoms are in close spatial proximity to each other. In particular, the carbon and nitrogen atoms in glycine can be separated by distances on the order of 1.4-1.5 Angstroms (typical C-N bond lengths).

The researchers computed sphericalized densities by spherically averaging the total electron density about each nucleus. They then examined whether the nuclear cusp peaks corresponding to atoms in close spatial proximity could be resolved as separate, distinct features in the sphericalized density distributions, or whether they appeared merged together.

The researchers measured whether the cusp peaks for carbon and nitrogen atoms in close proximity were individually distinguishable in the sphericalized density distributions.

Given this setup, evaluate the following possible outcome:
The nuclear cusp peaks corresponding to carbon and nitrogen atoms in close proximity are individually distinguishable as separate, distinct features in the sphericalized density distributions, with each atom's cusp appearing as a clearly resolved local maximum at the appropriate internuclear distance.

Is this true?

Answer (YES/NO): NO